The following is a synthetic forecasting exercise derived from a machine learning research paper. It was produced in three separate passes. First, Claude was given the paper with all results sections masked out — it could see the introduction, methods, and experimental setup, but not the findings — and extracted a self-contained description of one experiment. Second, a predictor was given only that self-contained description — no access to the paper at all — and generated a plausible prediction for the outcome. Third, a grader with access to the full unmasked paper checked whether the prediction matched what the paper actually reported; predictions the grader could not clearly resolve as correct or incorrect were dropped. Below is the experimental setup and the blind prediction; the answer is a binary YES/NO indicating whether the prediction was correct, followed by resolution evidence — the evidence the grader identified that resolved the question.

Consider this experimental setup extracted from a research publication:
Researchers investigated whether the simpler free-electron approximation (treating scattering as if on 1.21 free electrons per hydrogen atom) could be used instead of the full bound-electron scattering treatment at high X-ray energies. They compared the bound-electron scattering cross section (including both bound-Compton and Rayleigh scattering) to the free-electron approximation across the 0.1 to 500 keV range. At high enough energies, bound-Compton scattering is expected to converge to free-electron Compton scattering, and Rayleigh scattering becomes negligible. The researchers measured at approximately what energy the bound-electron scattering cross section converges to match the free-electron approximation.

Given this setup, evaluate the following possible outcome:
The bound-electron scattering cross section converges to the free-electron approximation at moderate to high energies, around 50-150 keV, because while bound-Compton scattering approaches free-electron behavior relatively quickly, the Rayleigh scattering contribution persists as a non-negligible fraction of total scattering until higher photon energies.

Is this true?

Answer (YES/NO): NO